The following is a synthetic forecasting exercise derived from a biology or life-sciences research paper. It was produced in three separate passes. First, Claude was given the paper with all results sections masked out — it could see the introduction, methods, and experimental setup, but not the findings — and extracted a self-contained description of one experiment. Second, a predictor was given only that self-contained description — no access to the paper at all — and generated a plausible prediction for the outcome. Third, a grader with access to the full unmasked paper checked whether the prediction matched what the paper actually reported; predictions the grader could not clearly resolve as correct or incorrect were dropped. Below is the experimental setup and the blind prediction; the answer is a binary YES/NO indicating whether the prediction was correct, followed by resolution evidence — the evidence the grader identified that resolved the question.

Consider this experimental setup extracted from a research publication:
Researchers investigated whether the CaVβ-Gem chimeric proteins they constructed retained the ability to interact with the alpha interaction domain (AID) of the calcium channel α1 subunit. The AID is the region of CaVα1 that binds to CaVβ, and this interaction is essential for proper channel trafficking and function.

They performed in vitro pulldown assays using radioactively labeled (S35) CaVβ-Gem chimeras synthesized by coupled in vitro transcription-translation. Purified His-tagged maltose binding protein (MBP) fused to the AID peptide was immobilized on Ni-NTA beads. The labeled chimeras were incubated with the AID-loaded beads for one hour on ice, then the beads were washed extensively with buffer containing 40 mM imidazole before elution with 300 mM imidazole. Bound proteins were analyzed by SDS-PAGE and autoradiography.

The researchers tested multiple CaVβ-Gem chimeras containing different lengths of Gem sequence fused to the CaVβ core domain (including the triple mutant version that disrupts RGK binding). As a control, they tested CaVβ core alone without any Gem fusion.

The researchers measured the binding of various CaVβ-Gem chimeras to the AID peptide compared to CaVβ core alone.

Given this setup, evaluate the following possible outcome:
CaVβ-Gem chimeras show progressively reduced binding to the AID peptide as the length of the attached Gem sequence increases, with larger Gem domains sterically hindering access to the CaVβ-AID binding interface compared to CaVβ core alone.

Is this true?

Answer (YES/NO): NO